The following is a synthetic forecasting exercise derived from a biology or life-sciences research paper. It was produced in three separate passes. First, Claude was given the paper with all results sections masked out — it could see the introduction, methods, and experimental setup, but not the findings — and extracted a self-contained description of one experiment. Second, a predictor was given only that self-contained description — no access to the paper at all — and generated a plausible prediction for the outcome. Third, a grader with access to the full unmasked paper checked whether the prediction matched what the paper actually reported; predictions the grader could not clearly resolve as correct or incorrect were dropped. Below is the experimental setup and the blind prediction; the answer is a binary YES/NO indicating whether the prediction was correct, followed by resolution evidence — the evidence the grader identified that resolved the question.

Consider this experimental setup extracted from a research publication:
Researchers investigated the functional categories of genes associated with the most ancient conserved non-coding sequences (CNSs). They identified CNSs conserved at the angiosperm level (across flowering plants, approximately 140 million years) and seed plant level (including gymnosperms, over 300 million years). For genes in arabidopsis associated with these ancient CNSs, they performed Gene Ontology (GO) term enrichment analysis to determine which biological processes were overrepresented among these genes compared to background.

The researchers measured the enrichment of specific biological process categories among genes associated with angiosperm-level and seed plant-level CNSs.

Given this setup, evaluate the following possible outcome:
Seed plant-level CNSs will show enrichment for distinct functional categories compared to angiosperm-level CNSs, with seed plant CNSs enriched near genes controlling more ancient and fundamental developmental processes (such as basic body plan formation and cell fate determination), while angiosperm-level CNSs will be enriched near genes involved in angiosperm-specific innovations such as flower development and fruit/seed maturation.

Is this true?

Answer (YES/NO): NO